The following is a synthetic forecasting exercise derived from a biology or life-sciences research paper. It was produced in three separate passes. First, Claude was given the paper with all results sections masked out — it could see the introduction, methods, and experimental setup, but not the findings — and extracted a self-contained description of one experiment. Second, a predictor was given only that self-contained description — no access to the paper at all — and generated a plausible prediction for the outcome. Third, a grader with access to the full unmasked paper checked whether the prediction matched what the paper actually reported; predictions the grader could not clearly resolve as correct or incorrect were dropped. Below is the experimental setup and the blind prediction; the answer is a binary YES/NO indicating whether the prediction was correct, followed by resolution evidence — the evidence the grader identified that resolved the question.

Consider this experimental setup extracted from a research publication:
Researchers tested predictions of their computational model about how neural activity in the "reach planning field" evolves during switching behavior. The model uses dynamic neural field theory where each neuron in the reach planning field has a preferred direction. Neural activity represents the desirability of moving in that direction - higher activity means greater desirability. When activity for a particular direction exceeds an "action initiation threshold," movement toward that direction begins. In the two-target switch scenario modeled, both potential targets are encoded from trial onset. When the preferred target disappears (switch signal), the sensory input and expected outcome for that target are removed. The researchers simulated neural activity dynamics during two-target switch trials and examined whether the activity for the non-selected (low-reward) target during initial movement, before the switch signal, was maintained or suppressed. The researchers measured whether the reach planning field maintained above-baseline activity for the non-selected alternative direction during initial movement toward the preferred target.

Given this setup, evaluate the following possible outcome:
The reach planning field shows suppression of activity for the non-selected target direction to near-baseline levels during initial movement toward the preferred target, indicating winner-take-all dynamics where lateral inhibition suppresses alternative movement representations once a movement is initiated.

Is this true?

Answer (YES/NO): NO